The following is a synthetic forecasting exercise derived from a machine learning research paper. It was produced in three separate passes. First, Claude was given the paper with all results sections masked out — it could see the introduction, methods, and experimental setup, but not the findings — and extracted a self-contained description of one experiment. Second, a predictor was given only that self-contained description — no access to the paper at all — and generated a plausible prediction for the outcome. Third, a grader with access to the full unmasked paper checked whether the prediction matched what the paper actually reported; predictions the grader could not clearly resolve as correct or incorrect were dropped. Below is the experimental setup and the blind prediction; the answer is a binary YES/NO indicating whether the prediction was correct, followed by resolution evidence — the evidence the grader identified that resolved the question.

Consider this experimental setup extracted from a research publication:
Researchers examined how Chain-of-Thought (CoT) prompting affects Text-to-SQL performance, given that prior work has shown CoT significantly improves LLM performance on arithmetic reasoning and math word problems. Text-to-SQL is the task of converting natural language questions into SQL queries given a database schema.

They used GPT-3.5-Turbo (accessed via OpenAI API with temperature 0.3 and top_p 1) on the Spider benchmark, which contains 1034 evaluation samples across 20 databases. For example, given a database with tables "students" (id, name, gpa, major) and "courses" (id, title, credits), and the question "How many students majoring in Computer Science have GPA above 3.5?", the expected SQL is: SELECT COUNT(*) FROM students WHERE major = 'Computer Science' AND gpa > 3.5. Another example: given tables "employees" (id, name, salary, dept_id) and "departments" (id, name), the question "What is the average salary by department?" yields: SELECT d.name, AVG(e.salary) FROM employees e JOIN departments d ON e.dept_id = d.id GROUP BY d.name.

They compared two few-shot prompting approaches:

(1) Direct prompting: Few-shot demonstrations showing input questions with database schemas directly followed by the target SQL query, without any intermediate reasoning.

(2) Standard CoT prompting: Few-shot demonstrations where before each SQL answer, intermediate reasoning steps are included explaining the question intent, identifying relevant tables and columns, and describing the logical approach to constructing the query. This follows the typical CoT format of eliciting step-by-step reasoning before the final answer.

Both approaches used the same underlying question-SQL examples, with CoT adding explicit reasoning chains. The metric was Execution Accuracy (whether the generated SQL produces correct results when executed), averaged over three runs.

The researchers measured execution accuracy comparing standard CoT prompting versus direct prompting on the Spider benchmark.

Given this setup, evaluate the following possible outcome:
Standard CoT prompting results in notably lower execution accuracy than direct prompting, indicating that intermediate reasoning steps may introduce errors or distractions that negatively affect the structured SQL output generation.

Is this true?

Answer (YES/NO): YES